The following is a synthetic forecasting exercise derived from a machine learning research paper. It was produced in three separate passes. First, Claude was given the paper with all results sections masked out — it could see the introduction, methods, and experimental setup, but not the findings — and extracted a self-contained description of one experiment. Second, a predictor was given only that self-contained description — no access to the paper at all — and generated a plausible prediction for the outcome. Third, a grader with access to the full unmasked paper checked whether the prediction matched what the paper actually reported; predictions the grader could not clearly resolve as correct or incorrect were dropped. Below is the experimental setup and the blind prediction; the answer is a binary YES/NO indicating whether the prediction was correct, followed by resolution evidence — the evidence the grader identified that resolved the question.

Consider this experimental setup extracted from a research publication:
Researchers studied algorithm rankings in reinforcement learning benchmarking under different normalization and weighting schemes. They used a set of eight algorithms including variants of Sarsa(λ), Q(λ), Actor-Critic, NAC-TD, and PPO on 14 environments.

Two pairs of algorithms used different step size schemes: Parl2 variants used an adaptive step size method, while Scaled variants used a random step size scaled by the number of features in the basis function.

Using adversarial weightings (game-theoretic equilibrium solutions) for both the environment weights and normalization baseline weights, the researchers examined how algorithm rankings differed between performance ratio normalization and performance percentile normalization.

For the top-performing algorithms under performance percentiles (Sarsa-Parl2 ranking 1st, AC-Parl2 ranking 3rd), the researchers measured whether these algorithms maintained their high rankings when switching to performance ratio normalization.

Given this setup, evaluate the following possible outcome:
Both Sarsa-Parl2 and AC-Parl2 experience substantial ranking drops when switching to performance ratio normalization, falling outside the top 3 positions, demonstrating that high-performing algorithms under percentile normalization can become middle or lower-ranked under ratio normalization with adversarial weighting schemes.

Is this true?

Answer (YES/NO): NO